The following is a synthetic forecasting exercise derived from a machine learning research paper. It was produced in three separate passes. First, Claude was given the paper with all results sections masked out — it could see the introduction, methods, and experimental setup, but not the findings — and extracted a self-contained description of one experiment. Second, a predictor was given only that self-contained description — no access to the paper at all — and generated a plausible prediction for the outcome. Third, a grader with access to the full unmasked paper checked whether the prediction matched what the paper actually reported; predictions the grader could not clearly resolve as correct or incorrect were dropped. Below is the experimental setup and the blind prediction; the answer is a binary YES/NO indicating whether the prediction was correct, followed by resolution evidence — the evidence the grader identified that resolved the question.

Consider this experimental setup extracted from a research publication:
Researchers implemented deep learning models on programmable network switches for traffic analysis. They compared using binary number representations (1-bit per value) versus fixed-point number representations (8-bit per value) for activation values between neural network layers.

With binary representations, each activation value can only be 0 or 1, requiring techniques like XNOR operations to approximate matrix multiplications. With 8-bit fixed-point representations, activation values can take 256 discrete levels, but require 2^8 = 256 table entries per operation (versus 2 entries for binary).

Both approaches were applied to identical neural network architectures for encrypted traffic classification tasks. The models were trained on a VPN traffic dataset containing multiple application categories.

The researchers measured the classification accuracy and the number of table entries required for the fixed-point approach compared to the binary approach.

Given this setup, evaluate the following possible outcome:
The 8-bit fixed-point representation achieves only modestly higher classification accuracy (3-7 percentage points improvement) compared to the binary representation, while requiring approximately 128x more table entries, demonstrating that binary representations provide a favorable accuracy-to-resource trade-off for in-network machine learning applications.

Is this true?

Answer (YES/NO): NO